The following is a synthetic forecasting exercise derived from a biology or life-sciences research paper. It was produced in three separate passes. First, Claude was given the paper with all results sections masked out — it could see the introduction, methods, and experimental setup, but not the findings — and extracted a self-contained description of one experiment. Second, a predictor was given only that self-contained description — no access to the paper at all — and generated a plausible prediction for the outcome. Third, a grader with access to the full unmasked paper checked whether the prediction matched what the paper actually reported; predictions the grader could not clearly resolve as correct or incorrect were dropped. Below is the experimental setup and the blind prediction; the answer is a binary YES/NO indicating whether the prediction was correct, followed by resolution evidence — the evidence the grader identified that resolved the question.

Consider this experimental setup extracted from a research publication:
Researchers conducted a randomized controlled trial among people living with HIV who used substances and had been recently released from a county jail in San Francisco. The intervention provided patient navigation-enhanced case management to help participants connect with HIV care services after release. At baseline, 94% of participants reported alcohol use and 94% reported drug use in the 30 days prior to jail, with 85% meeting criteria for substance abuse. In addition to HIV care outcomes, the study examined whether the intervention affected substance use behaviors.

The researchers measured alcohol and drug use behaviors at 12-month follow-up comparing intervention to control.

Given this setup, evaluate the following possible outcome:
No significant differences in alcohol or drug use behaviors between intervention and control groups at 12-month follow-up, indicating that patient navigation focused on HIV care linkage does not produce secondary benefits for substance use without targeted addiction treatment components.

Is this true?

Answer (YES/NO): YES